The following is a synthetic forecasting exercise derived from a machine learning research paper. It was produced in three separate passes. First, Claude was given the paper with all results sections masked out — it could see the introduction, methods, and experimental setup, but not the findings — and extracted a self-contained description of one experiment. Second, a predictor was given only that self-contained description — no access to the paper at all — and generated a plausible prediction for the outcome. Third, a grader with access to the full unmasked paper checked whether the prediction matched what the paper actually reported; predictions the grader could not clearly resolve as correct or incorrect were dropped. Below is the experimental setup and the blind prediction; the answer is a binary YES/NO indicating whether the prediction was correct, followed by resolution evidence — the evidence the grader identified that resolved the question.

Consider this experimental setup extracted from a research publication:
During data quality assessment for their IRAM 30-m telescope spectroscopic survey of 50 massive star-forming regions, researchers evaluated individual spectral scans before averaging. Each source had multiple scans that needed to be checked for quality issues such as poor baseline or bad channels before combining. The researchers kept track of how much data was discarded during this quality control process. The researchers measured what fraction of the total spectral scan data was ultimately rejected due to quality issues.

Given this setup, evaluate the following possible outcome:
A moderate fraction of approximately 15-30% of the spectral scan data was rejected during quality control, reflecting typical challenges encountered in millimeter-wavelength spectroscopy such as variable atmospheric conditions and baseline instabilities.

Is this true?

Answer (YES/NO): NO